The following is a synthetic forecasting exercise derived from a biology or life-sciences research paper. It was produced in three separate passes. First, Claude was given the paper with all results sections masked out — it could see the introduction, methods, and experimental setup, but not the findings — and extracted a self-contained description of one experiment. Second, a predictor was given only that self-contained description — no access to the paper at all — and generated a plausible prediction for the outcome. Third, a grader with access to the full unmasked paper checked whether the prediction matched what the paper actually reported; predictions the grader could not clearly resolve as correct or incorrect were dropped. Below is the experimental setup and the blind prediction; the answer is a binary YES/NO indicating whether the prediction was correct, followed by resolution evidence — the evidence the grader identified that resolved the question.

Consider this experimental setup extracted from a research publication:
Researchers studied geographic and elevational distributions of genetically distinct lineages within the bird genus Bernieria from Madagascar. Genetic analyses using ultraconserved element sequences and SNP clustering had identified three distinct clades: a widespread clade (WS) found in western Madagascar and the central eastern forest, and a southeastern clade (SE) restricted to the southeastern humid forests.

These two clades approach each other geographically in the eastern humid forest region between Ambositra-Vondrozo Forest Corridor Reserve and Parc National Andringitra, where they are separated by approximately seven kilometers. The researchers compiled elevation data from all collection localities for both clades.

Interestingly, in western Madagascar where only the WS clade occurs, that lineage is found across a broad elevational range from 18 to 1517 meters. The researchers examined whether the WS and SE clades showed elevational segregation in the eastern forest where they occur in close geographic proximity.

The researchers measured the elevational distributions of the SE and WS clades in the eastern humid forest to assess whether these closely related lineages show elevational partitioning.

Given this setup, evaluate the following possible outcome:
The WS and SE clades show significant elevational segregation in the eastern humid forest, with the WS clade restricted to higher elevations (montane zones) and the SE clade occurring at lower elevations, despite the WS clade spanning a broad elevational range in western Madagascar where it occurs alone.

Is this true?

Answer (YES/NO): YES